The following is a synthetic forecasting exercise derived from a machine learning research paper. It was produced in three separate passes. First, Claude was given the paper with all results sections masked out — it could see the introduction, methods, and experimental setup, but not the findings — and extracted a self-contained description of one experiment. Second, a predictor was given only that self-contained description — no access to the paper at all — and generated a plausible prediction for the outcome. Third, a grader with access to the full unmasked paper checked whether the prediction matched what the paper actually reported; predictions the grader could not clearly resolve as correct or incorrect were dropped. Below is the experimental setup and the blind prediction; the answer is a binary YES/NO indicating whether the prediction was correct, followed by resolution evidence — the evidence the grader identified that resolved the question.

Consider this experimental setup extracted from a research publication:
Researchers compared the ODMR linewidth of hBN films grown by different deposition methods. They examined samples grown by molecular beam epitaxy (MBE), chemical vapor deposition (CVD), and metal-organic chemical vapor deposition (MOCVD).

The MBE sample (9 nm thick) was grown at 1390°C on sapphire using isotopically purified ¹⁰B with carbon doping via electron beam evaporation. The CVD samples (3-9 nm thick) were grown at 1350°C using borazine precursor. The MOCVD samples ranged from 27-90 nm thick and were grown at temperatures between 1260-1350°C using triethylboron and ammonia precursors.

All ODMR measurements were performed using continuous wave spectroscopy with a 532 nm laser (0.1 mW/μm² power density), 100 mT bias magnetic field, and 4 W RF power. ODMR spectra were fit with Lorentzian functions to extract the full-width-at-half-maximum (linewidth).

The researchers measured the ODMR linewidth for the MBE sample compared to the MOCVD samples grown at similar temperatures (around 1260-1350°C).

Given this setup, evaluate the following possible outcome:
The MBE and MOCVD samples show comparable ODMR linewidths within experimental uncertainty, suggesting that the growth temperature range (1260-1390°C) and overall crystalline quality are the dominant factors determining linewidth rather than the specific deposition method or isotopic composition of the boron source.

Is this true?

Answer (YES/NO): YES